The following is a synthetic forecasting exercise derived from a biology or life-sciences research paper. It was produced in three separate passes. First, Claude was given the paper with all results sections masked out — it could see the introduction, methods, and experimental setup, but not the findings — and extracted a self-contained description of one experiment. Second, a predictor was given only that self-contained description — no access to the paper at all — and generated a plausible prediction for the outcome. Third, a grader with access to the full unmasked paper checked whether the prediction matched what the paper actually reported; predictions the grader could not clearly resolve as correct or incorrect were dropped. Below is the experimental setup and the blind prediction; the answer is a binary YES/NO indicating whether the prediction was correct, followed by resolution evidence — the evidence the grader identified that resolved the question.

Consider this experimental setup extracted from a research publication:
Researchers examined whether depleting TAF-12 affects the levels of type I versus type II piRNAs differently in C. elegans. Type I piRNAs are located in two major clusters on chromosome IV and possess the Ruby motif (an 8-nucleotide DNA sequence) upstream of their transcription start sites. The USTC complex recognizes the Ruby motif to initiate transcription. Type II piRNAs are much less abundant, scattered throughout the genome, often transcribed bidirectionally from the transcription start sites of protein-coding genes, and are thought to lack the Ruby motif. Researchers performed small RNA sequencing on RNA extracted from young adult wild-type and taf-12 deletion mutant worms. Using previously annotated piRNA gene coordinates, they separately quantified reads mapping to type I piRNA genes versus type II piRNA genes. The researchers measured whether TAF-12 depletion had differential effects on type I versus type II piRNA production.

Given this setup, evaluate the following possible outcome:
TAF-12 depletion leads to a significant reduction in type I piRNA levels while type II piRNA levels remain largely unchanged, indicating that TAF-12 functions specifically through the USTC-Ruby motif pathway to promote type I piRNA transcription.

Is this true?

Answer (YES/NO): NO